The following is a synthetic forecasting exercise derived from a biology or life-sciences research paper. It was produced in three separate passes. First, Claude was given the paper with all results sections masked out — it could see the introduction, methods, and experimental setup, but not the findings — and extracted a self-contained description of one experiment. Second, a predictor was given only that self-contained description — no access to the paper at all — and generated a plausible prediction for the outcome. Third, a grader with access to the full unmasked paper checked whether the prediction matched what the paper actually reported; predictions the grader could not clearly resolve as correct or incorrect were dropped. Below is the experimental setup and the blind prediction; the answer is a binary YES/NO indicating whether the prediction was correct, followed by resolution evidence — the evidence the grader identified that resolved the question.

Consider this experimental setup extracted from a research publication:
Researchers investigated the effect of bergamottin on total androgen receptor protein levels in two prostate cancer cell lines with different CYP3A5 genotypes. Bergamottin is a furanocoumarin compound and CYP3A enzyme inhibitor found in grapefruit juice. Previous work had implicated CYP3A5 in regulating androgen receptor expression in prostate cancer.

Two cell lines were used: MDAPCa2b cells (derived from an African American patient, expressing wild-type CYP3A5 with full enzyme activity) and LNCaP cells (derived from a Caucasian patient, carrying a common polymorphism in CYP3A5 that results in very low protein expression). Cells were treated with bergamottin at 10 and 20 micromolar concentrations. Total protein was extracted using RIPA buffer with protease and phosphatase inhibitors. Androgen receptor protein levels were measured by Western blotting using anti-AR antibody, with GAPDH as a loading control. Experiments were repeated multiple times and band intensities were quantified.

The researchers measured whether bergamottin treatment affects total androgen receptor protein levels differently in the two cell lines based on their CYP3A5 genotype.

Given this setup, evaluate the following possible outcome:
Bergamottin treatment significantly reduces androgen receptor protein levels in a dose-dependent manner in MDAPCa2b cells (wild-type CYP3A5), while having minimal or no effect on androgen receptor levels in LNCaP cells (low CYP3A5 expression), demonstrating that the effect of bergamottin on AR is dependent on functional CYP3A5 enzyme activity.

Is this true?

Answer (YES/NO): NO